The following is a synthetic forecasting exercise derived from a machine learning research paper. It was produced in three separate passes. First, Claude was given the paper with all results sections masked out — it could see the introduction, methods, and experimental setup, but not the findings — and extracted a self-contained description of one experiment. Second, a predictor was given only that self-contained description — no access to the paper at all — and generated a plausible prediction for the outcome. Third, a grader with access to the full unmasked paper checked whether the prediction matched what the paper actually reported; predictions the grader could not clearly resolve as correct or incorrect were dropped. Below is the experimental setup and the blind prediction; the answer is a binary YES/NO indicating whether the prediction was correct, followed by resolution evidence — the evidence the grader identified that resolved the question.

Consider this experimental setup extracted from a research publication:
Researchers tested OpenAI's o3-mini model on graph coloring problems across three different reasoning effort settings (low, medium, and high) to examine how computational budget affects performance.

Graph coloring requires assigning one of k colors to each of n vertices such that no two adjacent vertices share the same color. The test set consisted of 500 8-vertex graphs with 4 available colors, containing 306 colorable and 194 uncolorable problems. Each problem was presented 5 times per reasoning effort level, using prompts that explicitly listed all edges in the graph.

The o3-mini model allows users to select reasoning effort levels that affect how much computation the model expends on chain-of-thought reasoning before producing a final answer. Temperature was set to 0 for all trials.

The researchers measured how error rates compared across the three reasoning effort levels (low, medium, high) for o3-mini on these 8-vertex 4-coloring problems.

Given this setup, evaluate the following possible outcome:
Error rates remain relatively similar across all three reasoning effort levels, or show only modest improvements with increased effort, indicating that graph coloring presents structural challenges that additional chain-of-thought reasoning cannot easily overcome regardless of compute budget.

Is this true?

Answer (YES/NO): NO